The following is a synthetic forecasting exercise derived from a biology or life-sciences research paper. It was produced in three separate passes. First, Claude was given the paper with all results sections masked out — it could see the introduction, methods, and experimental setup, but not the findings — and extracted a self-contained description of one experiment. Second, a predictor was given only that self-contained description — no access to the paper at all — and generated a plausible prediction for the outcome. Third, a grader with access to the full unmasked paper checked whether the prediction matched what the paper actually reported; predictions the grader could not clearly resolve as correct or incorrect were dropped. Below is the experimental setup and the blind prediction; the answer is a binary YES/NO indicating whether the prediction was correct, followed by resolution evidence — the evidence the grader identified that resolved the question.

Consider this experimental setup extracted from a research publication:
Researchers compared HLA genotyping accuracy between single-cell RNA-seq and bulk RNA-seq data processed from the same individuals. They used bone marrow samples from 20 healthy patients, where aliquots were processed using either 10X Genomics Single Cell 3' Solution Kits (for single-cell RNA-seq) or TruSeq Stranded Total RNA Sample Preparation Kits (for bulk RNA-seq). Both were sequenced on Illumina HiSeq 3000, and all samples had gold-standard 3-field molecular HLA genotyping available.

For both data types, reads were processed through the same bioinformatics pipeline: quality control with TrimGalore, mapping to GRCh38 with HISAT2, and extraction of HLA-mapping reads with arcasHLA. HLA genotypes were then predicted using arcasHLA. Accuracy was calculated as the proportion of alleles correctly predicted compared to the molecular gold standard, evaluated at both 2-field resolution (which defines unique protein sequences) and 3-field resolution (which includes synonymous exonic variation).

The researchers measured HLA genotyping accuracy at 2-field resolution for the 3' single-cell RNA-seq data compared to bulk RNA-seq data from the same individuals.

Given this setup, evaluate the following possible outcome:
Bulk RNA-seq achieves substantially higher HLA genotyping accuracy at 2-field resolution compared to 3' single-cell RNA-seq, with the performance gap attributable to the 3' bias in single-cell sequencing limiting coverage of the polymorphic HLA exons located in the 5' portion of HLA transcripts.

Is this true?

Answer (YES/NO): YES